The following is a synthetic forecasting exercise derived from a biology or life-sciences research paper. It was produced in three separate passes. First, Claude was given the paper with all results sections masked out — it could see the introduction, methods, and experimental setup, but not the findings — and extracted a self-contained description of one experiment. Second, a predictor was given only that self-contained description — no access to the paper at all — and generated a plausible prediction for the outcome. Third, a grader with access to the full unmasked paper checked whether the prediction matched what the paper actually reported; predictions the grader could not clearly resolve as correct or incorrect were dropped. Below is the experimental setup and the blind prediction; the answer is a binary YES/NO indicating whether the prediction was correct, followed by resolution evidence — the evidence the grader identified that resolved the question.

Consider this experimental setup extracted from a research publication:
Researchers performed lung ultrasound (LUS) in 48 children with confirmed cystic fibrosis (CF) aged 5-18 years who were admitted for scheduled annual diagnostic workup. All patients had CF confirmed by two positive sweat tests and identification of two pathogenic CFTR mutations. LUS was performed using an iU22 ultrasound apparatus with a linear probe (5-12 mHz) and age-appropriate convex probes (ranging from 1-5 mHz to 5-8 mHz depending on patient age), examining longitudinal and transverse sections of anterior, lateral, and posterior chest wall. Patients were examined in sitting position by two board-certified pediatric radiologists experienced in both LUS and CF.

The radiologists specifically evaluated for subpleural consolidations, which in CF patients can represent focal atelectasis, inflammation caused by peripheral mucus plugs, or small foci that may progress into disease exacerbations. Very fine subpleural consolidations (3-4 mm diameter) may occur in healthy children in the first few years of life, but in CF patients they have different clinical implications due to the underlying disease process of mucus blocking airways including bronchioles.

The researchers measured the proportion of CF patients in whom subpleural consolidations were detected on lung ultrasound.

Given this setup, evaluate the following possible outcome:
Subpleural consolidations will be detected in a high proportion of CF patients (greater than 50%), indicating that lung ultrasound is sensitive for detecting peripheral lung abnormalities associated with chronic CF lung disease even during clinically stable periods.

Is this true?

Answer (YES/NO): YES